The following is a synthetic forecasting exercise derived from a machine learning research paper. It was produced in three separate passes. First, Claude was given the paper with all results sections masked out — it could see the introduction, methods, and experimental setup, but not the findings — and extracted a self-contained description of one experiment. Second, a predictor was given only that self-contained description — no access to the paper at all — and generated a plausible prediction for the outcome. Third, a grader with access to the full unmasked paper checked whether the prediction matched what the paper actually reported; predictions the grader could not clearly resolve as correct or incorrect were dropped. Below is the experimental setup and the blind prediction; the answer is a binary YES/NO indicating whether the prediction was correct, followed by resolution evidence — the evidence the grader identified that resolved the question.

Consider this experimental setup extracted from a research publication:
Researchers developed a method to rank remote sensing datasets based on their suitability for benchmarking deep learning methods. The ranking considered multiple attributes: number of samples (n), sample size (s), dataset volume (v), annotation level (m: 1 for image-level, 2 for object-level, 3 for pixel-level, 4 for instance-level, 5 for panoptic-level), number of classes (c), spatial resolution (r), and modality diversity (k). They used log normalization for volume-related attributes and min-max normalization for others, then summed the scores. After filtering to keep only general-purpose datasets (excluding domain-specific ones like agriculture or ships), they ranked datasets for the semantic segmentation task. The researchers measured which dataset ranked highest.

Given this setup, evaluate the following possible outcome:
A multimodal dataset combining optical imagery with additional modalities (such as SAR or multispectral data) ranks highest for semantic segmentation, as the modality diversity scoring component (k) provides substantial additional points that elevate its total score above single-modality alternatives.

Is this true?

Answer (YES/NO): NO